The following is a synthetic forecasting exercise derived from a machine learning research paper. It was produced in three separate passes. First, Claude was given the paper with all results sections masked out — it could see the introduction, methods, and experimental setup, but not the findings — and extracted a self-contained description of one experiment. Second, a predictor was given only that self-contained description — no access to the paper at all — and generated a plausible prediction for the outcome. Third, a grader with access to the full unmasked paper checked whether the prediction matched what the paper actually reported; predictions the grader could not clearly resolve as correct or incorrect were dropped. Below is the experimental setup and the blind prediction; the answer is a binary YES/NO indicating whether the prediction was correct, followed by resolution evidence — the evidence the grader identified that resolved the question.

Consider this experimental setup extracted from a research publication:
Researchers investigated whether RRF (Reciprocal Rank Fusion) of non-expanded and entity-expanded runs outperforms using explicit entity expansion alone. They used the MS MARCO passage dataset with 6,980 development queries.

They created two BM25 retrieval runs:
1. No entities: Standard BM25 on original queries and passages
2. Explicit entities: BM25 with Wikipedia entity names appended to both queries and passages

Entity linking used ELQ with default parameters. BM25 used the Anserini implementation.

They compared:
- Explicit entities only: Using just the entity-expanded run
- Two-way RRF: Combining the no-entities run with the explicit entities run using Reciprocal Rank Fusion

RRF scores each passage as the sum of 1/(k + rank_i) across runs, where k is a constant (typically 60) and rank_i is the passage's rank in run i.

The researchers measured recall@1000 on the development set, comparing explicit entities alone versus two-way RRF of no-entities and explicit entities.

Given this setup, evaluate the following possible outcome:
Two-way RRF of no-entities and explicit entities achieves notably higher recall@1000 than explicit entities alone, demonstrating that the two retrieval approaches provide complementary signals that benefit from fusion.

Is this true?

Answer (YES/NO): YES